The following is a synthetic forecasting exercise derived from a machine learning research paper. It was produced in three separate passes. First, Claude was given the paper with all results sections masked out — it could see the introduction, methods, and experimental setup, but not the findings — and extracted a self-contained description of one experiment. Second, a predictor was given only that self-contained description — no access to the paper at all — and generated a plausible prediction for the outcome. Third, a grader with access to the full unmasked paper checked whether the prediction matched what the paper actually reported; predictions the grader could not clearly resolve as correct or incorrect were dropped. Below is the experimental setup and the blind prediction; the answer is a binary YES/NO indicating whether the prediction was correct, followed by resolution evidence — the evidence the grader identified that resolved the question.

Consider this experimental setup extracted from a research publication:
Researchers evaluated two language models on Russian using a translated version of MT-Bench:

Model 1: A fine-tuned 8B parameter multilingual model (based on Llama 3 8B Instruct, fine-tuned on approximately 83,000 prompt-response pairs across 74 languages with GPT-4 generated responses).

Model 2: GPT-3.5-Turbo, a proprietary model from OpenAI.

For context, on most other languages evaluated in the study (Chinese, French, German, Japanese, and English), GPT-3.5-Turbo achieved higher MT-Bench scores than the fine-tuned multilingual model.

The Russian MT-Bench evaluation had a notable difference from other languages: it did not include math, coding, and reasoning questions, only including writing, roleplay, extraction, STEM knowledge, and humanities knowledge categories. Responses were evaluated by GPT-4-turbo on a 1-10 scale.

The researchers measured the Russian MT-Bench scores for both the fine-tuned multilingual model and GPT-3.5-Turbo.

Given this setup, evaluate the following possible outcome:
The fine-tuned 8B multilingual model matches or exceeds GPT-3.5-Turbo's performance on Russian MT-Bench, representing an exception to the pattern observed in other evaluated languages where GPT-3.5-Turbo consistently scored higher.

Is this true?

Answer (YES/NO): YES